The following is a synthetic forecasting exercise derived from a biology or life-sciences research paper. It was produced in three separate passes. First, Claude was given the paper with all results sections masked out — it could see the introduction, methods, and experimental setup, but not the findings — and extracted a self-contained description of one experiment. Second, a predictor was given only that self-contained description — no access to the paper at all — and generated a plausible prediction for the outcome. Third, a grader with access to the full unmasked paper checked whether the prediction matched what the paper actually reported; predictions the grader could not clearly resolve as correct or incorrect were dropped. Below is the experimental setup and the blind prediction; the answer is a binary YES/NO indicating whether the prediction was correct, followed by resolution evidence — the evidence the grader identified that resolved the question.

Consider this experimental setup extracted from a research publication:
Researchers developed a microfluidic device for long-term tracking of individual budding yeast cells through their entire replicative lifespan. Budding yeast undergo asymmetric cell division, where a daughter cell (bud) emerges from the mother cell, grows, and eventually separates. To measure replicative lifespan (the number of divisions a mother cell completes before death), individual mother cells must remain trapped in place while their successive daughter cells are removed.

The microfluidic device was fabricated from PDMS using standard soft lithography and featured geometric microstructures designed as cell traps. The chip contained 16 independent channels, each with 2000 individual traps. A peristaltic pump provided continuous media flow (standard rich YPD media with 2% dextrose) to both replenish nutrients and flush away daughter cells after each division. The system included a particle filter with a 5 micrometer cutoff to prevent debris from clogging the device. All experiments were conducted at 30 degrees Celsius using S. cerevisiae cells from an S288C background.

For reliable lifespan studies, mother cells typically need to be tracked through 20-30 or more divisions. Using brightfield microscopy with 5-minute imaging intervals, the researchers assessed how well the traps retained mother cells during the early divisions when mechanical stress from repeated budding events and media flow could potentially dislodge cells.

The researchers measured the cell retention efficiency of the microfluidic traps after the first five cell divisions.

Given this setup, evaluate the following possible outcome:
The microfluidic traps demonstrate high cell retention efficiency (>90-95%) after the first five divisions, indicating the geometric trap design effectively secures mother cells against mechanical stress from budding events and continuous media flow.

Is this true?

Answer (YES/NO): YES